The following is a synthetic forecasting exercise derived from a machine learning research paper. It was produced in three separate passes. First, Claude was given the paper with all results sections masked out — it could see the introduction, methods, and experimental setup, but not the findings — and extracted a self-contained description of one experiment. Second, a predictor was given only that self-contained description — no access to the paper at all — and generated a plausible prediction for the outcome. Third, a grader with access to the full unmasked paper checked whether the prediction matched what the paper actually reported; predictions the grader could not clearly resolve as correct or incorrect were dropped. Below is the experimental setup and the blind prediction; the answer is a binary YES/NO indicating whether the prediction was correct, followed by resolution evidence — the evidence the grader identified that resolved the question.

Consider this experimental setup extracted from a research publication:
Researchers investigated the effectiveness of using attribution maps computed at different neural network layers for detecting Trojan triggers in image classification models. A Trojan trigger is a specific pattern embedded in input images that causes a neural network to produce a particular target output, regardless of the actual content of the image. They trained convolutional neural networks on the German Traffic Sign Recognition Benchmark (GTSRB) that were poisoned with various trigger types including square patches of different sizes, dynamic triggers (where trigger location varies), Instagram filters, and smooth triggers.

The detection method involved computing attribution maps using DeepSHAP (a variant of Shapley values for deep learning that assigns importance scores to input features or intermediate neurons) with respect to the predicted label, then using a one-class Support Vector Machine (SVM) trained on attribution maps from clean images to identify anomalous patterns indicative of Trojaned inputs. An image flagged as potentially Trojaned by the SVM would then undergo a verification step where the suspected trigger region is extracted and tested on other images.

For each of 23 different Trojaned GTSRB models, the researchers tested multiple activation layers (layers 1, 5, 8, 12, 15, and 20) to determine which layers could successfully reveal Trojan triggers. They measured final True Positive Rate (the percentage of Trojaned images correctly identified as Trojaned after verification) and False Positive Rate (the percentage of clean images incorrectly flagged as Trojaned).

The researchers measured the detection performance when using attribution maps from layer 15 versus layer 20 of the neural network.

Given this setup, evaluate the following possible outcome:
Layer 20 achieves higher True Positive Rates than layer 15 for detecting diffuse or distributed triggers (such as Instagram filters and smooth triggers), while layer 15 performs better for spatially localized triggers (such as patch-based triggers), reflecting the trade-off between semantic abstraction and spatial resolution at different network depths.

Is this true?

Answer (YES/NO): NO